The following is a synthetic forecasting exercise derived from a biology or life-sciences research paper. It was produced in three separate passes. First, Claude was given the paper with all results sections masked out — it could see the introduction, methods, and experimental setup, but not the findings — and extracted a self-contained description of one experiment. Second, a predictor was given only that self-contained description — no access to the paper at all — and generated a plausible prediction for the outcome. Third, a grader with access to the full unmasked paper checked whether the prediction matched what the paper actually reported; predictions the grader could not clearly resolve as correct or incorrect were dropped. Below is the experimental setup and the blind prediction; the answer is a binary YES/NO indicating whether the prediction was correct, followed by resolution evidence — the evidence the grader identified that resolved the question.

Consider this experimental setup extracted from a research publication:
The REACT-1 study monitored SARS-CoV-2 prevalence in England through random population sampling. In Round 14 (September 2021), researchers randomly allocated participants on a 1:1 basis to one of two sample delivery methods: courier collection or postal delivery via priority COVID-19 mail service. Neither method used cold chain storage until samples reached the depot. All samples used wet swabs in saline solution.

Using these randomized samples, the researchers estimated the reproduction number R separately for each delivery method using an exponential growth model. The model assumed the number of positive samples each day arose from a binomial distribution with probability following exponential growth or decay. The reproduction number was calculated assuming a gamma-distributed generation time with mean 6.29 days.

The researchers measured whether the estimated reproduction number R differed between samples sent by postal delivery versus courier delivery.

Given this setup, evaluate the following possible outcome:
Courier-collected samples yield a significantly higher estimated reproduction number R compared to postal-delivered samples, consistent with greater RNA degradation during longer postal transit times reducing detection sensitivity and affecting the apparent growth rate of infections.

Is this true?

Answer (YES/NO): NO